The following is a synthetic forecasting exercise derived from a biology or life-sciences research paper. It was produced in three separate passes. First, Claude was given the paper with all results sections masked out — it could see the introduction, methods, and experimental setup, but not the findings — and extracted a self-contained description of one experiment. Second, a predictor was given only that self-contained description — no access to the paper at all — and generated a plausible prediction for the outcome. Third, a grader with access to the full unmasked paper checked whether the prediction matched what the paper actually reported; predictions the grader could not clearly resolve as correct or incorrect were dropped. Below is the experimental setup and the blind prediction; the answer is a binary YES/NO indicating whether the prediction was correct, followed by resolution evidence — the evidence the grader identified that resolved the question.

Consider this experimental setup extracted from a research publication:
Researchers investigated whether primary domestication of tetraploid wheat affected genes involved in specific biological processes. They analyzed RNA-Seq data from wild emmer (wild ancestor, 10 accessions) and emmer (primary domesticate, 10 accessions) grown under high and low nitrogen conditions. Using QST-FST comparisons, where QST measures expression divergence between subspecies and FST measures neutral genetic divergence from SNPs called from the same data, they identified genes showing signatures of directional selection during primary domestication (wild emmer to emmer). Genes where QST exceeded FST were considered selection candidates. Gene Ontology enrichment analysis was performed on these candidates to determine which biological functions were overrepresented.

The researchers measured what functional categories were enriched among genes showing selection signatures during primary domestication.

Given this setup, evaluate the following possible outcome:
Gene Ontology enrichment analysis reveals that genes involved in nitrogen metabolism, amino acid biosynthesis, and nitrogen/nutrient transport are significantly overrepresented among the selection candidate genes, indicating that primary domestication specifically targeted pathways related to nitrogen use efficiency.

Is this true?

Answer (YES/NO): NO